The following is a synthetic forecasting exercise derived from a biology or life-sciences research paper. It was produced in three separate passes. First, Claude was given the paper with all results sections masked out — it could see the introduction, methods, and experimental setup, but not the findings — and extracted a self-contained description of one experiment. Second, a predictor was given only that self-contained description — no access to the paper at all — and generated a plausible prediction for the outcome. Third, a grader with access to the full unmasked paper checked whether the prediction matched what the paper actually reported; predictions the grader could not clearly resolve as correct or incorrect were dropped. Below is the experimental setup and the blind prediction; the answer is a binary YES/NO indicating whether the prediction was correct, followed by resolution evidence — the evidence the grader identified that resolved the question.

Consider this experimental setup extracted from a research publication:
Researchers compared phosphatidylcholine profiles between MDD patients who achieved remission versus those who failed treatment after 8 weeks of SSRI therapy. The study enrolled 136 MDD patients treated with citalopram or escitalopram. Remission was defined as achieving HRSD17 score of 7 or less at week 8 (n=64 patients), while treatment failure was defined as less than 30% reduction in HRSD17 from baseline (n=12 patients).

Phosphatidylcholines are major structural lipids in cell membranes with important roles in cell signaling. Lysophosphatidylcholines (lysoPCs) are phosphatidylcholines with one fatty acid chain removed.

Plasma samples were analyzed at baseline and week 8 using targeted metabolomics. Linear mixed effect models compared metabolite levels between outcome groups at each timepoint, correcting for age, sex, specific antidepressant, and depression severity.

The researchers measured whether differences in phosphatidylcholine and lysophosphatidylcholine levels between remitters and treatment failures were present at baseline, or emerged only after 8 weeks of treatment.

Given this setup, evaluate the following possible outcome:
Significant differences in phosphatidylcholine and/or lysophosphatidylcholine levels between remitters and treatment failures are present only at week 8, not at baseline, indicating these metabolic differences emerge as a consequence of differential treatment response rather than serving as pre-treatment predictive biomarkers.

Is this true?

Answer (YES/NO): YES